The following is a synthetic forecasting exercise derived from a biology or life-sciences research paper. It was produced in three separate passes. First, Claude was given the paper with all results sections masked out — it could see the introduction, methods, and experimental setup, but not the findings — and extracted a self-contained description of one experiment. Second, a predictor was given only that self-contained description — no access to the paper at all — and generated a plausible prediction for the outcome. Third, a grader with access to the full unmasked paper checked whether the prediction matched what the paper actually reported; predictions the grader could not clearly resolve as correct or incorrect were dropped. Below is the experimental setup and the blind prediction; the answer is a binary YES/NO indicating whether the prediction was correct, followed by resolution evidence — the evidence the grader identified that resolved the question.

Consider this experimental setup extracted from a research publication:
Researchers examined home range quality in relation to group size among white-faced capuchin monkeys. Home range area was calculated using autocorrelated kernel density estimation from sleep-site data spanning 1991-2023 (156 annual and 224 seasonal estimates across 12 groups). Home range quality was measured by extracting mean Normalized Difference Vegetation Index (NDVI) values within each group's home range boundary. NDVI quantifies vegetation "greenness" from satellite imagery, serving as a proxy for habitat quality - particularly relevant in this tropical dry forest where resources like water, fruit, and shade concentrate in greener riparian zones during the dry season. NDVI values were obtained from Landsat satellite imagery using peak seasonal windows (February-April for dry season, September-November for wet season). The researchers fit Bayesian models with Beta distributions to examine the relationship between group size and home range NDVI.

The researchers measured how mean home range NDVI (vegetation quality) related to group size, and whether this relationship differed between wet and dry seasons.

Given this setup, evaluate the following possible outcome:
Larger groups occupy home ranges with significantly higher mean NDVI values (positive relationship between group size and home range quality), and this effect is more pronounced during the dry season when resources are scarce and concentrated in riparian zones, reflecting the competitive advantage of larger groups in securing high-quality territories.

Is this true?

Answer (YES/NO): YES